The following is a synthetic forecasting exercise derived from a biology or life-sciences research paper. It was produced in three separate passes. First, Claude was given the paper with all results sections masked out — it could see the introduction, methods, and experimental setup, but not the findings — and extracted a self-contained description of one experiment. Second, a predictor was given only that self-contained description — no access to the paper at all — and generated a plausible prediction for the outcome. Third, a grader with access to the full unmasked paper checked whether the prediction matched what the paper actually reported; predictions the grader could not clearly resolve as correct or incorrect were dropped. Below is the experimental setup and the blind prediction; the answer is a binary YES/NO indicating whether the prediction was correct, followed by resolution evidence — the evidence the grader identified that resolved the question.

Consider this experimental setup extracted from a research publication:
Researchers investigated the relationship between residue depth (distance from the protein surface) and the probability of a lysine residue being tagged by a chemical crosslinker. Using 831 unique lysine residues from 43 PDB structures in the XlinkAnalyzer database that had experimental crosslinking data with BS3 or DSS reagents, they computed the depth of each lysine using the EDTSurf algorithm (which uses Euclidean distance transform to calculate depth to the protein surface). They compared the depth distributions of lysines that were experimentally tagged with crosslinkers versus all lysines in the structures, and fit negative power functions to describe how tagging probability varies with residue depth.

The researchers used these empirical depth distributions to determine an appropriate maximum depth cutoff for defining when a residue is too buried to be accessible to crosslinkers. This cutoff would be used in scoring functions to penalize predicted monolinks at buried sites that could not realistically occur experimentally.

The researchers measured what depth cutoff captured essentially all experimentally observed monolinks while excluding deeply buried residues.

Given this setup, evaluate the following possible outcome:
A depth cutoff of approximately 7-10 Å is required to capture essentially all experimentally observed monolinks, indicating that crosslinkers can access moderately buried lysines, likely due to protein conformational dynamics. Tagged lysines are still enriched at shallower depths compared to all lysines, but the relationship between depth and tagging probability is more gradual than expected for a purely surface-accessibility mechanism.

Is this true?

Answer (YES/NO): NO